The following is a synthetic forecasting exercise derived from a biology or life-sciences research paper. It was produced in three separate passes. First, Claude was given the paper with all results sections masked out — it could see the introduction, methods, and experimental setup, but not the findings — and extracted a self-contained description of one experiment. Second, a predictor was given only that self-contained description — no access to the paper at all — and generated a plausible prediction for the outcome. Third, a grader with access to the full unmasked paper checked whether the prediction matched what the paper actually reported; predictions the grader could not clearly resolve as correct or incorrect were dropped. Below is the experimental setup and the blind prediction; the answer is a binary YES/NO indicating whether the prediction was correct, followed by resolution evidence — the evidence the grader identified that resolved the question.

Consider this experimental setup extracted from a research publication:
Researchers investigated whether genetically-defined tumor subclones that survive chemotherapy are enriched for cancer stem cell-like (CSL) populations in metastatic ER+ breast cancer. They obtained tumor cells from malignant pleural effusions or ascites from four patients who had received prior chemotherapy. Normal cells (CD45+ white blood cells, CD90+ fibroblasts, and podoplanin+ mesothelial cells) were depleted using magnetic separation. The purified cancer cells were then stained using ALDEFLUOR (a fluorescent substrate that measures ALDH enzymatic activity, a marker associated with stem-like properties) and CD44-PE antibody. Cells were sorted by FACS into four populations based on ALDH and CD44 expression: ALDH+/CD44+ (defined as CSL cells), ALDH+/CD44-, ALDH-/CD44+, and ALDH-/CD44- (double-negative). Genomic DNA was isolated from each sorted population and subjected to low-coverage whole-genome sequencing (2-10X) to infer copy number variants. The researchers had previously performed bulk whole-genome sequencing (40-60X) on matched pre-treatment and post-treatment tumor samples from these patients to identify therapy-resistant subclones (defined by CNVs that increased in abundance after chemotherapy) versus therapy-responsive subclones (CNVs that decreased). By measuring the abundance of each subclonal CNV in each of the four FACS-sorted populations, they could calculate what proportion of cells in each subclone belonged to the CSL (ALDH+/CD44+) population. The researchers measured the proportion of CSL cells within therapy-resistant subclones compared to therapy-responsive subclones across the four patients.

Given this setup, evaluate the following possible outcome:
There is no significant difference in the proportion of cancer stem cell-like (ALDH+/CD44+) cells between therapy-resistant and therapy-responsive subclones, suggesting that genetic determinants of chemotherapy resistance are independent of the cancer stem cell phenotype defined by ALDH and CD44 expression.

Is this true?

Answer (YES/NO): NO